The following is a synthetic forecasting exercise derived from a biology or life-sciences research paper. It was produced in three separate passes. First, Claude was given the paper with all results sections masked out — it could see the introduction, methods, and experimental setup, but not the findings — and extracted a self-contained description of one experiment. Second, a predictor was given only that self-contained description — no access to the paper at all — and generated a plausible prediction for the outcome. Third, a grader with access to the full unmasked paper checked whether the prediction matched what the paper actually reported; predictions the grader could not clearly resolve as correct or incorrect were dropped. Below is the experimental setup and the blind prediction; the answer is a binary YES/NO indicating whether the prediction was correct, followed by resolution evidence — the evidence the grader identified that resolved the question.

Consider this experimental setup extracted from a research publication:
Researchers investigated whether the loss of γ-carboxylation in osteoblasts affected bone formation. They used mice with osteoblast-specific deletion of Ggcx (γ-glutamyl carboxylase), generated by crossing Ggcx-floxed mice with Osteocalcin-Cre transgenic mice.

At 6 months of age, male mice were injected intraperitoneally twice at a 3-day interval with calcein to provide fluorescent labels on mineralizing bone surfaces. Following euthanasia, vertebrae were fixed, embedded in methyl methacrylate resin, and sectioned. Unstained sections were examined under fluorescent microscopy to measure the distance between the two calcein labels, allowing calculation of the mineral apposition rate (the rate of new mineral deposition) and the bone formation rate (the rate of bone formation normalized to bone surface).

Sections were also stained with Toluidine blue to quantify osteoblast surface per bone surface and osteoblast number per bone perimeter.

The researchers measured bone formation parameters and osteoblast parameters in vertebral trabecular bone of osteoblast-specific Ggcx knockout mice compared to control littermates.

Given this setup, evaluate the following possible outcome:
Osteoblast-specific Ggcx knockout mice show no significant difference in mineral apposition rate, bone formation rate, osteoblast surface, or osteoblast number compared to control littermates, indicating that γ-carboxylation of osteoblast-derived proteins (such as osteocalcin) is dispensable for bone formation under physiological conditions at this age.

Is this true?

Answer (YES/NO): NO